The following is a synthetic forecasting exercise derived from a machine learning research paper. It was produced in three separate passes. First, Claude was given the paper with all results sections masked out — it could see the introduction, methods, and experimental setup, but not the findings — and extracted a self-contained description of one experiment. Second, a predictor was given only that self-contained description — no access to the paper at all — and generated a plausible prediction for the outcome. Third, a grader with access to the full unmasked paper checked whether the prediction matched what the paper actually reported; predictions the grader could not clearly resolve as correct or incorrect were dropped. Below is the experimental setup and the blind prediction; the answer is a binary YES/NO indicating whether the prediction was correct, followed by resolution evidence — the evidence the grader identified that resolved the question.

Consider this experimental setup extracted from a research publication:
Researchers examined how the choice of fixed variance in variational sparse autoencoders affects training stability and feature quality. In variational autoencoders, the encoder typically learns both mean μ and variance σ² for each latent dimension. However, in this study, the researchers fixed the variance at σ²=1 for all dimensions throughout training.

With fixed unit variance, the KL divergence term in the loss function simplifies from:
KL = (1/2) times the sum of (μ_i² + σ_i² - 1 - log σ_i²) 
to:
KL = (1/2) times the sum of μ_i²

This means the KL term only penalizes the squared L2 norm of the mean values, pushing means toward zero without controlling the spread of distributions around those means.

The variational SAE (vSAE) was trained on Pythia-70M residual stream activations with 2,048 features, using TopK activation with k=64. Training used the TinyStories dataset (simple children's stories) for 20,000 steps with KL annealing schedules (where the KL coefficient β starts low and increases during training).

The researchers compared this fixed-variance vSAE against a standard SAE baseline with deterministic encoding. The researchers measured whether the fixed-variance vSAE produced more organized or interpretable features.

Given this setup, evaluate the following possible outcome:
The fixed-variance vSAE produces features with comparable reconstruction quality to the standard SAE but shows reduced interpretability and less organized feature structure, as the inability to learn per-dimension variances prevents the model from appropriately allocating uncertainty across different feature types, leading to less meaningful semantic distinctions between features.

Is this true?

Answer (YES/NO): NO